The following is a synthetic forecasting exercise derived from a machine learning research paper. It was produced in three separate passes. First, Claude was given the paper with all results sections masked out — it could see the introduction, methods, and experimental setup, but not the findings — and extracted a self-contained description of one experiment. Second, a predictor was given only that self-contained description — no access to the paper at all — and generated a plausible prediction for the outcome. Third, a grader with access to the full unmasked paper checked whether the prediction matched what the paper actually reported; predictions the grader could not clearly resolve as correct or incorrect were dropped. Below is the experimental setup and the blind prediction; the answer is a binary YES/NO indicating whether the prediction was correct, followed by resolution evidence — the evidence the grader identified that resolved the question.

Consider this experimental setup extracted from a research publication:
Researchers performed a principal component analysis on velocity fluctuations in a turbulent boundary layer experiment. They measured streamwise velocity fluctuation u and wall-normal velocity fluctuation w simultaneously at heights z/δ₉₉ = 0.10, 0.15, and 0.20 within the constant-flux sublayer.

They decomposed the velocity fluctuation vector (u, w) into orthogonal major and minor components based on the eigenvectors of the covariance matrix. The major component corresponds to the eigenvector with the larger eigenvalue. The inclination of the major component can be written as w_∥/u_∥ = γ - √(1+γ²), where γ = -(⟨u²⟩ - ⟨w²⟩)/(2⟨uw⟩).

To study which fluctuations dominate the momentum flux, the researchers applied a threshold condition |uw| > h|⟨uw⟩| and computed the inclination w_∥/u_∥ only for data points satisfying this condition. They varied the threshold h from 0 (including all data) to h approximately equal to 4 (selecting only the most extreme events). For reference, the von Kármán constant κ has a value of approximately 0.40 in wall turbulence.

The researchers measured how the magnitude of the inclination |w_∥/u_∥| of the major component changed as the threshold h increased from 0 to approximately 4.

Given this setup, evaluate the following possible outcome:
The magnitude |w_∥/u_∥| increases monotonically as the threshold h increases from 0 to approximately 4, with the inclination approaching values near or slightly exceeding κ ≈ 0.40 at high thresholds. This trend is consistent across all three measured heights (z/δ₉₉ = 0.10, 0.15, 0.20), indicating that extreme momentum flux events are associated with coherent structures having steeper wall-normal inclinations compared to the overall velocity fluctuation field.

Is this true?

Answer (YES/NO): NO